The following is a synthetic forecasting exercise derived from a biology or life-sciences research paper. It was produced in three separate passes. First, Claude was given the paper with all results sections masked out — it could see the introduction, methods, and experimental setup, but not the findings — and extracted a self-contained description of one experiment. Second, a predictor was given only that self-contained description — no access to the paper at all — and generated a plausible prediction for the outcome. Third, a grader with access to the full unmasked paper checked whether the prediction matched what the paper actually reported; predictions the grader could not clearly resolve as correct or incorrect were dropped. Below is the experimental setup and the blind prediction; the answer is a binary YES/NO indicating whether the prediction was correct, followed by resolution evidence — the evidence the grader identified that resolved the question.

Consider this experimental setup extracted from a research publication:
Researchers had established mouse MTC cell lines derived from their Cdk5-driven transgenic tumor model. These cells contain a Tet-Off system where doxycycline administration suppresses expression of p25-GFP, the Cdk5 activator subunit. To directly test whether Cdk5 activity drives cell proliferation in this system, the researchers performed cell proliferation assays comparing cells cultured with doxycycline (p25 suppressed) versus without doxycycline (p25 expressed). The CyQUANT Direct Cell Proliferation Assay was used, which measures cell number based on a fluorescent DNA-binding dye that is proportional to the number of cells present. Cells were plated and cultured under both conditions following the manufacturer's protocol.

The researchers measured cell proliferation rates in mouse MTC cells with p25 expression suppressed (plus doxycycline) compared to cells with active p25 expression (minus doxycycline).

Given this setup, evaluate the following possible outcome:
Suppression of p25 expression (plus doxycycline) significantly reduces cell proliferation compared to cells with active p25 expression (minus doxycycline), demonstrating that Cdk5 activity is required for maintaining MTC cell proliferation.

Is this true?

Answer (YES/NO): YES